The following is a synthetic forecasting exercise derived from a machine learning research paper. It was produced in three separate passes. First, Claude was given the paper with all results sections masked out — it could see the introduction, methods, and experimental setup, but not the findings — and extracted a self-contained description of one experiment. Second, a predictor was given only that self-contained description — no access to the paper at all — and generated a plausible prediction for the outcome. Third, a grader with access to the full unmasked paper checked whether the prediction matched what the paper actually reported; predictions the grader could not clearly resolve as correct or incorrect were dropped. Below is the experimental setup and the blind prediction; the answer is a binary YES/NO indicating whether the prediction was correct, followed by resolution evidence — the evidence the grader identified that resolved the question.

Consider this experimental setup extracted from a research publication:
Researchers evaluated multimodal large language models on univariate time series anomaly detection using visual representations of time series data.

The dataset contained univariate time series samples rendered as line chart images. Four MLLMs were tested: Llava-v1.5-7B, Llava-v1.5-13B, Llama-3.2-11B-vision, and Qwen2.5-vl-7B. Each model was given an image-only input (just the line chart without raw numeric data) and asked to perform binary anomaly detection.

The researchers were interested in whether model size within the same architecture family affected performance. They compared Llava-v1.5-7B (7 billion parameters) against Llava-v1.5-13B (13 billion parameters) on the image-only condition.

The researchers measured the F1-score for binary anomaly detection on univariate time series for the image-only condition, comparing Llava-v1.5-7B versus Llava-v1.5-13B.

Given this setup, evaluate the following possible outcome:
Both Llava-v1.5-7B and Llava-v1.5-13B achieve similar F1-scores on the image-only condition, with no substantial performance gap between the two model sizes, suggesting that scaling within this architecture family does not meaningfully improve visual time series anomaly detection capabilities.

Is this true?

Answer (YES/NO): NO